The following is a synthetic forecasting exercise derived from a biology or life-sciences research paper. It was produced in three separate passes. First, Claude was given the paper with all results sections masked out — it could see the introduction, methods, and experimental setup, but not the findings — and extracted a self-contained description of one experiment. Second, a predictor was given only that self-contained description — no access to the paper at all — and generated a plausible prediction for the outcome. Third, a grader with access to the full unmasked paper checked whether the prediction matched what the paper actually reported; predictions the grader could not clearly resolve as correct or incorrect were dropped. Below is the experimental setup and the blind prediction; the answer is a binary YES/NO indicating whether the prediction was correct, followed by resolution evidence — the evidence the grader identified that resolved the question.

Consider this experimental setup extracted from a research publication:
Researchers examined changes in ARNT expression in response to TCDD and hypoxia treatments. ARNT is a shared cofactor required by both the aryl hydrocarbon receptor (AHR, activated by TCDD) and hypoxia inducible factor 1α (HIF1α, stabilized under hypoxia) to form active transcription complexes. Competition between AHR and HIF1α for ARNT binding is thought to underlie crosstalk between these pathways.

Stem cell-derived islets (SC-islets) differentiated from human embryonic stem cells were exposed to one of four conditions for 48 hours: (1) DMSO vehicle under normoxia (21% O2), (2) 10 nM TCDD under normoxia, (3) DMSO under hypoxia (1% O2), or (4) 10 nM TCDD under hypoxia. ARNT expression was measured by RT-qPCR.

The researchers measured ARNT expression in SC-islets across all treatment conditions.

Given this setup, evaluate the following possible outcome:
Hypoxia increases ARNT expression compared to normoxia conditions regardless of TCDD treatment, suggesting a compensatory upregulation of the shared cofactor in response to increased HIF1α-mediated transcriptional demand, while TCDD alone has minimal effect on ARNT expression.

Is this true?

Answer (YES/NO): NO